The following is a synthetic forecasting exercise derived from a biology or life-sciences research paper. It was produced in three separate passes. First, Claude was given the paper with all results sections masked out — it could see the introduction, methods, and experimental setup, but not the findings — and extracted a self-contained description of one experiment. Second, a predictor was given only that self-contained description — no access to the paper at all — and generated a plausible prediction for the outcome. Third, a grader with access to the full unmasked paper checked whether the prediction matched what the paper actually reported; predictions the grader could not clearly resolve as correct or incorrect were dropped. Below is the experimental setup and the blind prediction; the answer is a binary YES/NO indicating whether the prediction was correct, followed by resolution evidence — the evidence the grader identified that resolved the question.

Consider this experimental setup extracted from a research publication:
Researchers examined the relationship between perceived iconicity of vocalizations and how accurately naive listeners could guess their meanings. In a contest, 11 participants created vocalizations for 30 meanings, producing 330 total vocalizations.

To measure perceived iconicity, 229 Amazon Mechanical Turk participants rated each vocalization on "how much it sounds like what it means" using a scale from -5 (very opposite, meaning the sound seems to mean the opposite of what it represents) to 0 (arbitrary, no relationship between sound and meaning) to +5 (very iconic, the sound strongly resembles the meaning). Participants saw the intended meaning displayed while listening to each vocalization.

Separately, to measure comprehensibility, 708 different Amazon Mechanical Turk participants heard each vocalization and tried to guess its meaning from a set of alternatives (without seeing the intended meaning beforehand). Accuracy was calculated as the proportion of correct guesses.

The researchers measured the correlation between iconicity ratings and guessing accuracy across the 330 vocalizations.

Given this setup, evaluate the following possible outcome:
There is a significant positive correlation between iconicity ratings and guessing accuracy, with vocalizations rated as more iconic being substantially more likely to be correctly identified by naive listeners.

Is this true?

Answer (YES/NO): YES